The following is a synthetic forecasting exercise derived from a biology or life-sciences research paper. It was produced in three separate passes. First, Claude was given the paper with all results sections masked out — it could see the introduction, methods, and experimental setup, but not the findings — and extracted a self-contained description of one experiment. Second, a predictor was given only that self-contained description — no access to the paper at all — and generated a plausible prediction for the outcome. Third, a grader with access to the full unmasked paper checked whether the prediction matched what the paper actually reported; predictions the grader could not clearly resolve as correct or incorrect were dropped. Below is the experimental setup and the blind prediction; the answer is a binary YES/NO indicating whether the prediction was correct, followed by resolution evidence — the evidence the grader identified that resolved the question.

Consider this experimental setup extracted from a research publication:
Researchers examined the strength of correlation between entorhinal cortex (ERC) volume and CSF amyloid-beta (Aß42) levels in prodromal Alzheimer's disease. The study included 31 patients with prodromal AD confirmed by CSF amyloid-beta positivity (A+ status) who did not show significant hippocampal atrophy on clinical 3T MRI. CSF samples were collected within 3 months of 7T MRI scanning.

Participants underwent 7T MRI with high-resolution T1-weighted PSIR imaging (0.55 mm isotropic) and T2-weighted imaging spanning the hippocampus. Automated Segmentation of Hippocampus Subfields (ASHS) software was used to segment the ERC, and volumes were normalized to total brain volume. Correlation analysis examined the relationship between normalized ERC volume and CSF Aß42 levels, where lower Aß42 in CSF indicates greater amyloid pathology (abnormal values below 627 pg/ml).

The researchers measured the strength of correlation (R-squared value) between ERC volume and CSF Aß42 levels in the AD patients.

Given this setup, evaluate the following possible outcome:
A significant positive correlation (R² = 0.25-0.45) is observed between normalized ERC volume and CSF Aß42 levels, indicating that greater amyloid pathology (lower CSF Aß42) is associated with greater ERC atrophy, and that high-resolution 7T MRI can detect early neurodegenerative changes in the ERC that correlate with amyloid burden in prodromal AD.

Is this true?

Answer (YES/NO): YES